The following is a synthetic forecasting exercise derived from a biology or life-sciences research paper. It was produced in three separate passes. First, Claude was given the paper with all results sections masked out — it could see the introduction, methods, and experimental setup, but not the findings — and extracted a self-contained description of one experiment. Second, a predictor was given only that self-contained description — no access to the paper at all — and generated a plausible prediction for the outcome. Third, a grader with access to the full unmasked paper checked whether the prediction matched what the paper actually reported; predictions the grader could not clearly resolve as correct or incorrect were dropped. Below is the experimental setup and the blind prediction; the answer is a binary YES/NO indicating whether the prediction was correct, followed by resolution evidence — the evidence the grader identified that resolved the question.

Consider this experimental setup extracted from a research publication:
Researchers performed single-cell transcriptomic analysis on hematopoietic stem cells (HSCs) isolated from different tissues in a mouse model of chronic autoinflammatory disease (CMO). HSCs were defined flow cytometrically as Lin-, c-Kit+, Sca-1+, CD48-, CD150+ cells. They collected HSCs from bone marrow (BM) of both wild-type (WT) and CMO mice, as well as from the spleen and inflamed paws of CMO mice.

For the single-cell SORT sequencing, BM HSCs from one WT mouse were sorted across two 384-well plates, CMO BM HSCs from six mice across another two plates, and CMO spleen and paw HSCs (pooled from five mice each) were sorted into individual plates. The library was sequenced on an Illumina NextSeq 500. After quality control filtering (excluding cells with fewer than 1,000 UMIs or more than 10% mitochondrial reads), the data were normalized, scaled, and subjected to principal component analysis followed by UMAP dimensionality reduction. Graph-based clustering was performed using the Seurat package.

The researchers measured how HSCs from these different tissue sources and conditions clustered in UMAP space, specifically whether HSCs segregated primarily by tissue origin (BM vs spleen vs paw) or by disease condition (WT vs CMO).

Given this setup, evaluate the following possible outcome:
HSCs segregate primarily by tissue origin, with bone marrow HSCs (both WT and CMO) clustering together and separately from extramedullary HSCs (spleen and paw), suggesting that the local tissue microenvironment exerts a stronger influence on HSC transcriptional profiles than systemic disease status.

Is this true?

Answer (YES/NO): YES